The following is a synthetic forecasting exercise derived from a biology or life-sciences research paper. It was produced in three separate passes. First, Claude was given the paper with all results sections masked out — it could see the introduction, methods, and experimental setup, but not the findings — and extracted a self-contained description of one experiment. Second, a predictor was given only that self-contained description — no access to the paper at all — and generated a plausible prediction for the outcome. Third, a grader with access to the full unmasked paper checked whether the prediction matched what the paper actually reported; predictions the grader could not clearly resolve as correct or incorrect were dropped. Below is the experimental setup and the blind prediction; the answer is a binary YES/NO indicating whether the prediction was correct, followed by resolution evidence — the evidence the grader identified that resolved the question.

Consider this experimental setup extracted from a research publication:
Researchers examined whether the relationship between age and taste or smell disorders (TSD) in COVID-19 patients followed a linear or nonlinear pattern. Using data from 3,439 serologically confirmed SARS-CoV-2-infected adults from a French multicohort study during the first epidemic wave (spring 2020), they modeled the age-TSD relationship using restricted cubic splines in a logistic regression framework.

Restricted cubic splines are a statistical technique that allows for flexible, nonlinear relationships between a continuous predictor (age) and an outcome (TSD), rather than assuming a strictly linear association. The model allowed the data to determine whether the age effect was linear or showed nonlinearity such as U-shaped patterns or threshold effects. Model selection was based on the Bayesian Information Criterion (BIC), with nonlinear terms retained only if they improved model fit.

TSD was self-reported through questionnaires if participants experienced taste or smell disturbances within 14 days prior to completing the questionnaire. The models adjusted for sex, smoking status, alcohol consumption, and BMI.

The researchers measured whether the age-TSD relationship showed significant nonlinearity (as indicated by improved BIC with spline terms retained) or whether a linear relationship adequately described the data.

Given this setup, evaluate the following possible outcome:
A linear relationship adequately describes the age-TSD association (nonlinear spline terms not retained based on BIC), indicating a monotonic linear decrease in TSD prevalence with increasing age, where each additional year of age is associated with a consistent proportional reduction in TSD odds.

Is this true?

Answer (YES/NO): NO